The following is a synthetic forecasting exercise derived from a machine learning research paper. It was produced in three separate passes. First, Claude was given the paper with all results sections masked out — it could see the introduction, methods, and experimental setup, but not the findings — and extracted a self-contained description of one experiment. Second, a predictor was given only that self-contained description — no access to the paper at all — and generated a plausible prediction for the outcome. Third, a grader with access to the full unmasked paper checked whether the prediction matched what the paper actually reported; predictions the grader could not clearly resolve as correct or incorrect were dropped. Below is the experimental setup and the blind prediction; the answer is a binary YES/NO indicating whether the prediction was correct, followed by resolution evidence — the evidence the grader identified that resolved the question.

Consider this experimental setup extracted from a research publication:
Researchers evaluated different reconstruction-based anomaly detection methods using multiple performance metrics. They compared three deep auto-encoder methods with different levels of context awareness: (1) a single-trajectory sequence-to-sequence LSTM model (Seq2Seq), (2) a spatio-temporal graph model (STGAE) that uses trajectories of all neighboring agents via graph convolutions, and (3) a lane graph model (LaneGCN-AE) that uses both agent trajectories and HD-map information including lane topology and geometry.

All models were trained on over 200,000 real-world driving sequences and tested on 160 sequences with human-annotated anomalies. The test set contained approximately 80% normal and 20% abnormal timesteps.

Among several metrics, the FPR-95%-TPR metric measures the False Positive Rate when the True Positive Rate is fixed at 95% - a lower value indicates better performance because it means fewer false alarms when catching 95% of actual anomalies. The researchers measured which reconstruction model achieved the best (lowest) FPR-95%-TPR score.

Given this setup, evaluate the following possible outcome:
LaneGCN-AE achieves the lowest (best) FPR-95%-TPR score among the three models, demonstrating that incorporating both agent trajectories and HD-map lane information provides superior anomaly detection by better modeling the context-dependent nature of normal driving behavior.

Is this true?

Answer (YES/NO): NO